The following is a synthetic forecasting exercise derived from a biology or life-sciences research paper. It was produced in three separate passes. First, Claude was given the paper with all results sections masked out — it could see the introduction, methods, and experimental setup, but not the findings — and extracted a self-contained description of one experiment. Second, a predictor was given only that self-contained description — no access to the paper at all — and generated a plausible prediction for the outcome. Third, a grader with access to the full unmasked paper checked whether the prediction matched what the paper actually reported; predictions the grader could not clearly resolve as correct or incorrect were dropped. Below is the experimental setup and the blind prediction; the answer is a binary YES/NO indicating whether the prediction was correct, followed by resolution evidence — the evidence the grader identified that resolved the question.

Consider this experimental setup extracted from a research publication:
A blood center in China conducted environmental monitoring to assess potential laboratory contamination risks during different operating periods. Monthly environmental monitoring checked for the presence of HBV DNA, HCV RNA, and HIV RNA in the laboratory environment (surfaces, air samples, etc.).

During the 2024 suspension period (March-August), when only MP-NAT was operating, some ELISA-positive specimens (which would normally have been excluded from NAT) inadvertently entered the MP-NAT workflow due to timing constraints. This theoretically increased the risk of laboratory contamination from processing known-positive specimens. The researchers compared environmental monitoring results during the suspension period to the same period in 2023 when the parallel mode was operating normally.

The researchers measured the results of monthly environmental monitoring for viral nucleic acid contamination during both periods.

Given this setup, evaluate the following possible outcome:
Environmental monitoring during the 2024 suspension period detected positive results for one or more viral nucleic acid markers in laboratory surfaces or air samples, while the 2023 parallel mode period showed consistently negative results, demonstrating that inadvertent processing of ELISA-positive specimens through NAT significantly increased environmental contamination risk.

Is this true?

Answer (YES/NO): NO